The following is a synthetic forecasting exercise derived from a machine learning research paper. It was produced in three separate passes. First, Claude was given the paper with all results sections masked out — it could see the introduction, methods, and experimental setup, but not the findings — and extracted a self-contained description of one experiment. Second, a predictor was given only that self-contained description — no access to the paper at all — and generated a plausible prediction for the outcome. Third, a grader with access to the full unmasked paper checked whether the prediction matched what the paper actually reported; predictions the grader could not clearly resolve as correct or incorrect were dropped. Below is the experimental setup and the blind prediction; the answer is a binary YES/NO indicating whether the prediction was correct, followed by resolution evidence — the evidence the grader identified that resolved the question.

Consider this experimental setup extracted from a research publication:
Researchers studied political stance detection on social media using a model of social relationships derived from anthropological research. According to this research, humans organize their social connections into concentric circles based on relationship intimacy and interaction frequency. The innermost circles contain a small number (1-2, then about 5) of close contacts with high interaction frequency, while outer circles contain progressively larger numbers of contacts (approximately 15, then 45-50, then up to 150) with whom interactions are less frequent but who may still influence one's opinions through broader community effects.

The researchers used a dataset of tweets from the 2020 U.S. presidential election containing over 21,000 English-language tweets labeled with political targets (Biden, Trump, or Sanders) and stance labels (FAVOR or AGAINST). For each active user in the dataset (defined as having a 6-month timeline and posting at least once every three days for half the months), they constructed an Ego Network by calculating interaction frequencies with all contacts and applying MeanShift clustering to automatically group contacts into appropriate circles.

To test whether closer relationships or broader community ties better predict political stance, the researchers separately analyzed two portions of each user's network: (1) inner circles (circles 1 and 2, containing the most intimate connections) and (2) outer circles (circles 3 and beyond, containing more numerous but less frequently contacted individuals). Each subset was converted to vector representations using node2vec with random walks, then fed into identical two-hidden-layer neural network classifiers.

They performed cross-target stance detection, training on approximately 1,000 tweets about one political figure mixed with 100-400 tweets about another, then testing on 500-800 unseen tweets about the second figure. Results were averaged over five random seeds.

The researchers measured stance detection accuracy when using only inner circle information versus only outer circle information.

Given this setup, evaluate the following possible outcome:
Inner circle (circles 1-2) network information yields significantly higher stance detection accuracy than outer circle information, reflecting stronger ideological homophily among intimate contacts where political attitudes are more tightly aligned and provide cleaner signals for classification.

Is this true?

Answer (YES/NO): NO